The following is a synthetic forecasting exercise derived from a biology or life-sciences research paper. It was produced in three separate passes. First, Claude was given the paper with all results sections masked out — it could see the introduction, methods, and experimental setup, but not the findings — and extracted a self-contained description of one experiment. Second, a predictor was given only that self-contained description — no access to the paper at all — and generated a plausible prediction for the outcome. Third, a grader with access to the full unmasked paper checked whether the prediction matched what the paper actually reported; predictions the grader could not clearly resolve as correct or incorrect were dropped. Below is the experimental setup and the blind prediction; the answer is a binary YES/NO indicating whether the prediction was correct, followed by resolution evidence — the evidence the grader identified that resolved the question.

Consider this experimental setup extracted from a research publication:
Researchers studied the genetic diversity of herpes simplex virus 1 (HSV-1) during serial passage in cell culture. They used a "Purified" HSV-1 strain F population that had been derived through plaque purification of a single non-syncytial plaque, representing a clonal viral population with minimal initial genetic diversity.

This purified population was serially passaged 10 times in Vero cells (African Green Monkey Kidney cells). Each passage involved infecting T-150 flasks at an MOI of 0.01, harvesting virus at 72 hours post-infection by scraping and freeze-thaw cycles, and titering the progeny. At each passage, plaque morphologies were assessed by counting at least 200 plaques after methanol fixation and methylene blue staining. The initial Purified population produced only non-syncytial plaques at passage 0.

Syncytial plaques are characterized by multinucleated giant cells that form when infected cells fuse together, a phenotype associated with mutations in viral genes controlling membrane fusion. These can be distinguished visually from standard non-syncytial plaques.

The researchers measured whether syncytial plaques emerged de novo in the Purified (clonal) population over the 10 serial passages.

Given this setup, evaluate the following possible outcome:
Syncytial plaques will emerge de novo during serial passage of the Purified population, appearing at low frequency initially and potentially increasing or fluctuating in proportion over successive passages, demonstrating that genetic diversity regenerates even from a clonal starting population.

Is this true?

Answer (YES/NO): NO